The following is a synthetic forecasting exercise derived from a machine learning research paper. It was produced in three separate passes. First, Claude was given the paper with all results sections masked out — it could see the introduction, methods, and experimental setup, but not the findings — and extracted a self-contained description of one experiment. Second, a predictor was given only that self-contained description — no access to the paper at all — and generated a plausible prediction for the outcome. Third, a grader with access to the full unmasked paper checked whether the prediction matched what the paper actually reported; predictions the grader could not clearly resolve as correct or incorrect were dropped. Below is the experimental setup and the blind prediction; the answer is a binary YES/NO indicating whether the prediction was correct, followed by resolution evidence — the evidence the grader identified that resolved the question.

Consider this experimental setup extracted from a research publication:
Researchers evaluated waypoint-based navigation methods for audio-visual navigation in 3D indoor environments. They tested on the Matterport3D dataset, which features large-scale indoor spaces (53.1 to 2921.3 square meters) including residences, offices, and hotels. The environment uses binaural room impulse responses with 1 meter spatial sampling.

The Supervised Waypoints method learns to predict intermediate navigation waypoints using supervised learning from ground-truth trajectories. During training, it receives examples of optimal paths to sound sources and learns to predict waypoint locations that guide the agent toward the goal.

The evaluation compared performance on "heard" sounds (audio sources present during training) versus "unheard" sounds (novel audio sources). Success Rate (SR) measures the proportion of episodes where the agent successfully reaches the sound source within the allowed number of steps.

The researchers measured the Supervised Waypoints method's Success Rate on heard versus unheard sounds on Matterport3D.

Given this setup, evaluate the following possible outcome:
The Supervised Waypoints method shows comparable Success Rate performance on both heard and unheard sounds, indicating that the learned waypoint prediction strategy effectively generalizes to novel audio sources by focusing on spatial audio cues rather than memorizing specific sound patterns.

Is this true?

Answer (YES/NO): NO